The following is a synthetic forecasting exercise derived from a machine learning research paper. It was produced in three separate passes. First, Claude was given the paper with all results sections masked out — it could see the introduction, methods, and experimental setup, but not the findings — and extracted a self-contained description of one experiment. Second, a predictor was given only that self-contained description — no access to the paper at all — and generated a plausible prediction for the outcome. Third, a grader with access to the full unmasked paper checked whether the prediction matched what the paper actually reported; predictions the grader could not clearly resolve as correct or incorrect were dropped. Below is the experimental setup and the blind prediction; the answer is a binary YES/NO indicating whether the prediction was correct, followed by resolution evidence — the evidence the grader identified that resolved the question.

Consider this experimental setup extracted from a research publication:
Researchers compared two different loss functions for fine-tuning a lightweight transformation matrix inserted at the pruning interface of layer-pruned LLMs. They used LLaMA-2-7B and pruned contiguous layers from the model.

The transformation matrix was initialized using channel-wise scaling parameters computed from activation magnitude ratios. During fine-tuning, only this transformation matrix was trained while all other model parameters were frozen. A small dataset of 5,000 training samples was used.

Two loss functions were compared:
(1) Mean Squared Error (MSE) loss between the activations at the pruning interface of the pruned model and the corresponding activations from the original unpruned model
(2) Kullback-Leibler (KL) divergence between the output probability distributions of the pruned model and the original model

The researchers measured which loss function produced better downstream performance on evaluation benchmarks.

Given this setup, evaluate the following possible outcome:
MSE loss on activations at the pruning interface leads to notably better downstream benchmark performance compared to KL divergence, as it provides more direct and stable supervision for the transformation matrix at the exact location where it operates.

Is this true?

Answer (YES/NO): NO